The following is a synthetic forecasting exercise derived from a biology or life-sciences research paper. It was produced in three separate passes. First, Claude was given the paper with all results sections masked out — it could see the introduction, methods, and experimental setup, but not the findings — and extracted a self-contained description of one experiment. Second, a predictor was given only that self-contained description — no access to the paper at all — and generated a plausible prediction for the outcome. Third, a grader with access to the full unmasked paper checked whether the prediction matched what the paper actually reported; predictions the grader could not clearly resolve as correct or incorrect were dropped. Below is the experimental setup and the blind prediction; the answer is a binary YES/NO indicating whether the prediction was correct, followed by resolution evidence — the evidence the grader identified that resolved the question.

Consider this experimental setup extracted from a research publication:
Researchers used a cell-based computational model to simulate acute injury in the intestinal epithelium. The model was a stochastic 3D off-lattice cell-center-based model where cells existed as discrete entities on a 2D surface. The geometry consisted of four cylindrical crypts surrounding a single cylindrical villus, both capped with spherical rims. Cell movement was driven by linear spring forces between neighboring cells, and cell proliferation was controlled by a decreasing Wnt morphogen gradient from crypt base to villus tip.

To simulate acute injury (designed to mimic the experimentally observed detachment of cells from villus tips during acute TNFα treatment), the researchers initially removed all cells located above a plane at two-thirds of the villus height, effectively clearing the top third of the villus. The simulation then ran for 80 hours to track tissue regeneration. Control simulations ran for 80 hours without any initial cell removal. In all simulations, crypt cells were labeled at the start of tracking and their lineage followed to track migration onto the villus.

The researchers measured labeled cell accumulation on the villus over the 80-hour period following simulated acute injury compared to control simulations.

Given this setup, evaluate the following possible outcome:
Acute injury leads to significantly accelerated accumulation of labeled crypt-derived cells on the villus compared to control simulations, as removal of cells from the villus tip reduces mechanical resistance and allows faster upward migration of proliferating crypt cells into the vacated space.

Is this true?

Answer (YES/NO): NO